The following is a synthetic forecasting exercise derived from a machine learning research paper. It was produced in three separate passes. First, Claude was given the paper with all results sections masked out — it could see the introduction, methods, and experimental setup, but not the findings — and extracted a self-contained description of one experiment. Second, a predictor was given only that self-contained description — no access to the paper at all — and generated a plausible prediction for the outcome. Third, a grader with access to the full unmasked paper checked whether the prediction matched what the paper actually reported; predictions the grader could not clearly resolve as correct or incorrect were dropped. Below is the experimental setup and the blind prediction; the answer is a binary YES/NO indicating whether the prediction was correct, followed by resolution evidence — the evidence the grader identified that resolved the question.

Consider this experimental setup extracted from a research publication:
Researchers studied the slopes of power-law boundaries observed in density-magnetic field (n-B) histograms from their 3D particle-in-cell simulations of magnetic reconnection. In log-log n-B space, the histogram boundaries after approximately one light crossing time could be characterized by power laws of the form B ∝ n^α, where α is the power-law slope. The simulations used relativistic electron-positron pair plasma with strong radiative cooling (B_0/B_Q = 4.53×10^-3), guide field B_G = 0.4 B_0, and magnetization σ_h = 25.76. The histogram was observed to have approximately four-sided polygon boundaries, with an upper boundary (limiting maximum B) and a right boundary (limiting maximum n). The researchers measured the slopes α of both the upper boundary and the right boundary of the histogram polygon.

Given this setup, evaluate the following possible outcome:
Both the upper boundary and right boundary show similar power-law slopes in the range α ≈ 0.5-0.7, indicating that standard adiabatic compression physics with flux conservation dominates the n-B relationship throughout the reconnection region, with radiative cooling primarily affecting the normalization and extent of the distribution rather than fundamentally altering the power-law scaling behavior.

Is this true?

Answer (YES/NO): NO